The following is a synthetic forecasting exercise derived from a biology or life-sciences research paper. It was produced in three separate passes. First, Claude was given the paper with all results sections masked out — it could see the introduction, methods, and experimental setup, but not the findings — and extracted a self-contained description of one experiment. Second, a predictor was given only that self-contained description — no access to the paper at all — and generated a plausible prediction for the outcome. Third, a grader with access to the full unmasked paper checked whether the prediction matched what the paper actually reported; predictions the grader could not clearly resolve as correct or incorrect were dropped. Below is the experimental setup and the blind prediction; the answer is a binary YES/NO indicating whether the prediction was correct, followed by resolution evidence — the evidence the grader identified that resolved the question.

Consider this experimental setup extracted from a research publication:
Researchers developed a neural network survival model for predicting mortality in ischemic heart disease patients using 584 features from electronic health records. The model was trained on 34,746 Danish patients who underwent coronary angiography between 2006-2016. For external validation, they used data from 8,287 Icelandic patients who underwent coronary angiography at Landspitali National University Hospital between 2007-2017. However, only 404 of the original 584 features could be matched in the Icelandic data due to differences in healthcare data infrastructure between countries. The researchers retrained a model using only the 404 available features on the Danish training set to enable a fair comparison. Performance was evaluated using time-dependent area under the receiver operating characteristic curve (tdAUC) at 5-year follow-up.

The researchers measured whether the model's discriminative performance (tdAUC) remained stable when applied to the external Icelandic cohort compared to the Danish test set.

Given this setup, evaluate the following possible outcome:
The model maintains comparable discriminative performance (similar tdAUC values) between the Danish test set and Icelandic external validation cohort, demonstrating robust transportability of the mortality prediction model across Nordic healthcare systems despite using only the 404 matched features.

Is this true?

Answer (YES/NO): YES